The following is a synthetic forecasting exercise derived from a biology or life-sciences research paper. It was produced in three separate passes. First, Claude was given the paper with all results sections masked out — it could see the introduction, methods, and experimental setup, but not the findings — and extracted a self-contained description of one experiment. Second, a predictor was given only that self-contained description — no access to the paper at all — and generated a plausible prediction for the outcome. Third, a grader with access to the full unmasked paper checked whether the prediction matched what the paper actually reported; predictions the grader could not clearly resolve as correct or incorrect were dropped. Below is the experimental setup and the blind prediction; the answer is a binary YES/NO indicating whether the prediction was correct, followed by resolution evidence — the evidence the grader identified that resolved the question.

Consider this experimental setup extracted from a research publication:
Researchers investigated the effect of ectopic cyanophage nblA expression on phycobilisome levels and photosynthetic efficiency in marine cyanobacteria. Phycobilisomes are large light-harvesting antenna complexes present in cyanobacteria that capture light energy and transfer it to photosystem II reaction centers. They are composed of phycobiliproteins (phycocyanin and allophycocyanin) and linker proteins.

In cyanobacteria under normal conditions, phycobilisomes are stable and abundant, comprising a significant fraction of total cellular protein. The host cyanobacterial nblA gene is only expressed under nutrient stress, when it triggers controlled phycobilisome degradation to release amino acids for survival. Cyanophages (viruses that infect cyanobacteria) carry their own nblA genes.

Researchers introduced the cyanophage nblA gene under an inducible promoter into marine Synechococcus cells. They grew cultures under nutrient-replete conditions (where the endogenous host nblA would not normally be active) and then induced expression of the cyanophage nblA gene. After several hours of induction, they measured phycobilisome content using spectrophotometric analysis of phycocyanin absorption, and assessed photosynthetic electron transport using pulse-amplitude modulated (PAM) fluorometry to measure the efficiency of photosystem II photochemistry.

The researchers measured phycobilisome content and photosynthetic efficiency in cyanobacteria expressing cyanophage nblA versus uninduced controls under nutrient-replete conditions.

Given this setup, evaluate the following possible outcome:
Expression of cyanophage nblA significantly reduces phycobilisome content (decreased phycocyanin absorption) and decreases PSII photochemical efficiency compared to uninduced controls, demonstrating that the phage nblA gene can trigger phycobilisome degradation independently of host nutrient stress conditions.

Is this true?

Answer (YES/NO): NO